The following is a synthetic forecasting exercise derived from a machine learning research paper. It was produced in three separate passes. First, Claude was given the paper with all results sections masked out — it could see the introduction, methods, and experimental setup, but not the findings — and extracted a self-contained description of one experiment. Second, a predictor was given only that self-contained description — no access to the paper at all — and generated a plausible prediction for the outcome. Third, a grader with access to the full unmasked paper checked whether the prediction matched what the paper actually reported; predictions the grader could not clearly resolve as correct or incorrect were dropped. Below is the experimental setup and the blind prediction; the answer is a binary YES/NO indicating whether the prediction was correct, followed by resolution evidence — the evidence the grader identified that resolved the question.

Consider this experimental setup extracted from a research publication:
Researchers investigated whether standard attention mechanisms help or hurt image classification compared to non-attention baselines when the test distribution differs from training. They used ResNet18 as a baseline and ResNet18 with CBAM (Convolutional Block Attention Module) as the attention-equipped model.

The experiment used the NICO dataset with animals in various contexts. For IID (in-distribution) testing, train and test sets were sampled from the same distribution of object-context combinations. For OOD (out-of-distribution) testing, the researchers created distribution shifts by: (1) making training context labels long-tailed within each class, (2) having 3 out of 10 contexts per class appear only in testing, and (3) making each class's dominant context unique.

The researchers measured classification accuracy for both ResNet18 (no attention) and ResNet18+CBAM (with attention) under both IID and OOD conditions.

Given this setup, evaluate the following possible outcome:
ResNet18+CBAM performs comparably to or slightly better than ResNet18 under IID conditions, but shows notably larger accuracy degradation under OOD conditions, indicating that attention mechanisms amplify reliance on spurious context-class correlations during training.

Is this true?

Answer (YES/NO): YES